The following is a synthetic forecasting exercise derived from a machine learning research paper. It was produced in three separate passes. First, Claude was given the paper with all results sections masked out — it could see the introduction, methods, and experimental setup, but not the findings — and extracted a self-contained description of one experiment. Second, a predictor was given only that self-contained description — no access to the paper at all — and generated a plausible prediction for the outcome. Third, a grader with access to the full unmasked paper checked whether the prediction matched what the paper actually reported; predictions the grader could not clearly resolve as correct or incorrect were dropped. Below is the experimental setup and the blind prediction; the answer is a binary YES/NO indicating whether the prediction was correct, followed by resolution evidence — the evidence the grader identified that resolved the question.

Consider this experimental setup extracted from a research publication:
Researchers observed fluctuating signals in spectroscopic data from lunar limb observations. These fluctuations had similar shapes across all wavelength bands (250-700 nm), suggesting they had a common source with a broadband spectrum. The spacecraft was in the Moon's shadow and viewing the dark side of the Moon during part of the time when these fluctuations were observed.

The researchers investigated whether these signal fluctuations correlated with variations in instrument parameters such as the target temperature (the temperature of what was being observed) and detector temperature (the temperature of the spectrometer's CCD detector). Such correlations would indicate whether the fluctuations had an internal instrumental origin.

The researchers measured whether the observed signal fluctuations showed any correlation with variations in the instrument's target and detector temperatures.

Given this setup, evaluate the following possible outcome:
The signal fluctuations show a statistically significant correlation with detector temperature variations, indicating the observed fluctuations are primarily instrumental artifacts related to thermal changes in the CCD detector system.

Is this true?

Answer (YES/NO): NO